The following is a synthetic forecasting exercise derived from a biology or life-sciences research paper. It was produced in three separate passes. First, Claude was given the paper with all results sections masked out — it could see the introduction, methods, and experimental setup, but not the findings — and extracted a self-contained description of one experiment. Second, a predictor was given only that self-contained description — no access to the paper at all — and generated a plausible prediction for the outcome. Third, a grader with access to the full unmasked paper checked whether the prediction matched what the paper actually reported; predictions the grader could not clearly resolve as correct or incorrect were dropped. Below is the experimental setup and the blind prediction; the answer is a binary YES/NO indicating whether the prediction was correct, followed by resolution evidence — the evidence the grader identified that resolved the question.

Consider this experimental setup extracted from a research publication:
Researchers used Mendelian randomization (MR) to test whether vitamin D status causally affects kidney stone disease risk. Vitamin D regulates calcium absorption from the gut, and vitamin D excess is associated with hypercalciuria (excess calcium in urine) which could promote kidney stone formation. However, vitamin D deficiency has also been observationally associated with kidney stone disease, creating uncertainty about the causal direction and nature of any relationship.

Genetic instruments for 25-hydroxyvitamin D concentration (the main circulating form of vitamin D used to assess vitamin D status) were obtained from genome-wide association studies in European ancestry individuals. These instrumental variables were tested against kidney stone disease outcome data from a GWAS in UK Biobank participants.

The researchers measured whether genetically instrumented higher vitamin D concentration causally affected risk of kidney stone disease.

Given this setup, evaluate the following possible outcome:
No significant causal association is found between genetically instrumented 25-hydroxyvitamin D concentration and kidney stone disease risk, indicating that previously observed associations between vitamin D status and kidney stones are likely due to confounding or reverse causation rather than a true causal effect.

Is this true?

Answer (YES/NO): NO